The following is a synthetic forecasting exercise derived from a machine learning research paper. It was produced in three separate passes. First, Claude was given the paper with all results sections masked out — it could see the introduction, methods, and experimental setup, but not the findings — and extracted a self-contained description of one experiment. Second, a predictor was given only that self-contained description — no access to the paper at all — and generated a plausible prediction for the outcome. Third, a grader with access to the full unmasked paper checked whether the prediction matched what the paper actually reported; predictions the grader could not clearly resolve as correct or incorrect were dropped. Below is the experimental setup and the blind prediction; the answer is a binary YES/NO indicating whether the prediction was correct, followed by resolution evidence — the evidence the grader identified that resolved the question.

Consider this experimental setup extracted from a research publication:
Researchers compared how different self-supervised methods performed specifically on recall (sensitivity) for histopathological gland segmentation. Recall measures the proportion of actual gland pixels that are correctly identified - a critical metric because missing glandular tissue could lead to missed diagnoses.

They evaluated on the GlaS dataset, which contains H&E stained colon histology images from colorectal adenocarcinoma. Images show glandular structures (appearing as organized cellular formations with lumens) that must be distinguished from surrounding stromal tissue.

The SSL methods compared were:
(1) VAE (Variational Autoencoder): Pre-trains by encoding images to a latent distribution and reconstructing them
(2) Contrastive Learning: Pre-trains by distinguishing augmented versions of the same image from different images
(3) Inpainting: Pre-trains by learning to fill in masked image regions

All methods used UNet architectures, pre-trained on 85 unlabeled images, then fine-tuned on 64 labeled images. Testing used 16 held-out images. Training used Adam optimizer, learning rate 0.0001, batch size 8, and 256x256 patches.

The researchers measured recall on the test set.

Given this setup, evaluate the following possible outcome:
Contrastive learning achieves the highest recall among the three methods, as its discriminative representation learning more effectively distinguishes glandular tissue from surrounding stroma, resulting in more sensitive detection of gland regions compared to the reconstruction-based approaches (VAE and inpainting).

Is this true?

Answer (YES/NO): YES